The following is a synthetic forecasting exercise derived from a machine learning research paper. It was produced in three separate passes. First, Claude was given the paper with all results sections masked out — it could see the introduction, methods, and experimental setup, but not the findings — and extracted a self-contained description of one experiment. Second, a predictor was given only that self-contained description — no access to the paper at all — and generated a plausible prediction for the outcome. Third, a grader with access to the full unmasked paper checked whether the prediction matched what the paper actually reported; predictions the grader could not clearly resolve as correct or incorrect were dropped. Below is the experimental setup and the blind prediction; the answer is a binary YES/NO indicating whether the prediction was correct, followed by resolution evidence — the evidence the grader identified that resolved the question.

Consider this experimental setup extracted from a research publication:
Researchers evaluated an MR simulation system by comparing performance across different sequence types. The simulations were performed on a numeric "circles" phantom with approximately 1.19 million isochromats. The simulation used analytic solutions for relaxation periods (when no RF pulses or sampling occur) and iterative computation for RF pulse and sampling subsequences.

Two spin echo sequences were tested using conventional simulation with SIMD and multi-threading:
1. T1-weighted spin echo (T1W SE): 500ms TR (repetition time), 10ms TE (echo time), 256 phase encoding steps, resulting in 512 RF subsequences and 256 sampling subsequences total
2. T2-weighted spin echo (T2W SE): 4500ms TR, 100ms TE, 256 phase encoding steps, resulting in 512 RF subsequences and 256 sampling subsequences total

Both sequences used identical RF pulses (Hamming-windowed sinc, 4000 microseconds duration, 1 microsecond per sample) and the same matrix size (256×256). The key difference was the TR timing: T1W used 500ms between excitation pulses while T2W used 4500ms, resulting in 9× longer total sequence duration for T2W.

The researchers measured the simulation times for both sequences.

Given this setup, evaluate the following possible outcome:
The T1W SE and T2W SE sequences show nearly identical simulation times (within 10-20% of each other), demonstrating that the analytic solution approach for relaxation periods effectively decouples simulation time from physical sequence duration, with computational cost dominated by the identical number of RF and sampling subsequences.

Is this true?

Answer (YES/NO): YES